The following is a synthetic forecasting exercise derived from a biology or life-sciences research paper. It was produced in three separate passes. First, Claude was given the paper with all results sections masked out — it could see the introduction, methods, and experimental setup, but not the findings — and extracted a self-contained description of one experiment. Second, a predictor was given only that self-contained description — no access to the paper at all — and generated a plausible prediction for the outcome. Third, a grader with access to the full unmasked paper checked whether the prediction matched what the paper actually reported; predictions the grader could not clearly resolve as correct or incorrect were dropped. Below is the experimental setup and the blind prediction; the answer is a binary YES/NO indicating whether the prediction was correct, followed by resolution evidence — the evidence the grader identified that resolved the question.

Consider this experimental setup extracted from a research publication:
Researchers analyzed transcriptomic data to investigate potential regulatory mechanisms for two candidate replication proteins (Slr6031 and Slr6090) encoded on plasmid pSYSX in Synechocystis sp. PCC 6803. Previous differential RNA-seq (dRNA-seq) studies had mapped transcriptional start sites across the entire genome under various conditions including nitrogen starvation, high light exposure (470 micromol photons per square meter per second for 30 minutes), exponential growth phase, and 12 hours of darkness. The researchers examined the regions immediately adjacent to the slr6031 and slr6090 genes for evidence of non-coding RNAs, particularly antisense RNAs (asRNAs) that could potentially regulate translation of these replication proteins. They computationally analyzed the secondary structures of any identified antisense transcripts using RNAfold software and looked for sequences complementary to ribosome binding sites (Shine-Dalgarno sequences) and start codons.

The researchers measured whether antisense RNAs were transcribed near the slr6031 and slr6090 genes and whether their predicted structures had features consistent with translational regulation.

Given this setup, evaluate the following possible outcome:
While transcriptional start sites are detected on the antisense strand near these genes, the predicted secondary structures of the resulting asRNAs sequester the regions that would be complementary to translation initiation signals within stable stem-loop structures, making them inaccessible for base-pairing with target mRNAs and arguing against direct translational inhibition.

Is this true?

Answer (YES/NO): NO